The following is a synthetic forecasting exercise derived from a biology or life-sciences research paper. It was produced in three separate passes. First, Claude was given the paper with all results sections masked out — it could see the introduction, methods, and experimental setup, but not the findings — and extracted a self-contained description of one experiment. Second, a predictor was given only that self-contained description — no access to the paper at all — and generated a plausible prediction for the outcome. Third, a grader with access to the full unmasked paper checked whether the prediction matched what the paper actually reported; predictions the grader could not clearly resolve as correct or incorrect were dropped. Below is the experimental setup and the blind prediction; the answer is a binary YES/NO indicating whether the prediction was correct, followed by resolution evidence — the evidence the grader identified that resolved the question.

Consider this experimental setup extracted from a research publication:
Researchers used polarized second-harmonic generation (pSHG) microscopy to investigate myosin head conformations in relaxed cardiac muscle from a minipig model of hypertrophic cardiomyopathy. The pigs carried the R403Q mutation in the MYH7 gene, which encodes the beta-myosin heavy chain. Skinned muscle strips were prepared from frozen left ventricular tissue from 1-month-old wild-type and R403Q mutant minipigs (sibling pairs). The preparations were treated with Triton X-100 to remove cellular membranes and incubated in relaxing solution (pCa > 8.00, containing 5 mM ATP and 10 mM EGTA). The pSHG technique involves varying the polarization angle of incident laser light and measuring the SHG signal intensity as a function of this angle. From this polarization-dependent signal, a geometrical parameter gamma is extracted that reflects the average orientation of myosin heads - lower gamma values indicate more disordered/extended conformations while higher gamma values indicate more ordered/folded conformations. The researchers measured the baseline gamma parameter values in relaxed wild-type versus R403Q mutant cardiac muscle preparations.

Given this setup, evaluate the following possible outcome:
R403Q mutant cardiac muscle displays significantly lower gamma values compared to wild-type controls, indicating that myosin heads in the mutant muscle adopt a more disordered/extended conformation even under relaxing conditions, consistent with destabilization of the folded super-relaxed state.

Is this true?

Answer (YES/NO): NO